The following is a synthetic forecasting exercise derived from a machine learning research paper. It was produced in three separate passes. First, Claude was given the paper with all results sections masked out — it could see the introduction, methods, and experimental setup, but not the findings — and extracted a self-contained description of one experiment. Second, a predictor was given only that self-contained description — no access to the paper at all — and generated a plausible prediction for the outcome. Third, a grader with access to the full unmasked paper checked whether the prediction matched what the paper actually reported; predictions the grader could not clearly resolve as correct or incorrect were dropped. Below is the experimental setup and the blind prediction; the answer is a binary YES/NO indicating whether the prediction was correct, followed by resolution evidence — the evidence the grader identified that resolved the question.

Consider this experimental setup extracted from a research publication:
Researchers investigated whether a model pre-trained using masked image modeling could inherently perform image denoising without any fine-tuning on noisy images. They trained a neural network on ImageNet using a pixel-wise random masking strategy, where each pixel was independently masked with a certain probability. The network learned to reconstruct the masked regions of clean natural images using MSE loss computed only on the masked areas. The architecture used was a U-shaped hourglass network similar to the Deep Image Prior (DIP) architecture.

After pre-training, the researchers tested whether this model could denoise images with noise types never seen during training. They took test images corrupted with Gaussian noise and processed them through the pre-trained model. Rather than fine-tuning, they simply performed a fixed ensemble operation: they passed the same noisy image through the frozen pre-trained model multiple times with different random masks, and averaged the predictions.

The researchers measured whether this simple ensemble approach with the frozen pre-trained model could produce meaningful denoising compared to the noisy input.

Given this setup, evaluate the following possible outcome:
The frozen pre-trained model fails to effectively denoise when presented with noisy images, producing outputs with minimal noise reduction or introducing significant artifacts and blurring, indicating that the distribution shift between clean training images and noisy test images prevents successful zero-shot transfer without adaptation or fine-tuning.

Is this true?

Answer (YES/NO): NO